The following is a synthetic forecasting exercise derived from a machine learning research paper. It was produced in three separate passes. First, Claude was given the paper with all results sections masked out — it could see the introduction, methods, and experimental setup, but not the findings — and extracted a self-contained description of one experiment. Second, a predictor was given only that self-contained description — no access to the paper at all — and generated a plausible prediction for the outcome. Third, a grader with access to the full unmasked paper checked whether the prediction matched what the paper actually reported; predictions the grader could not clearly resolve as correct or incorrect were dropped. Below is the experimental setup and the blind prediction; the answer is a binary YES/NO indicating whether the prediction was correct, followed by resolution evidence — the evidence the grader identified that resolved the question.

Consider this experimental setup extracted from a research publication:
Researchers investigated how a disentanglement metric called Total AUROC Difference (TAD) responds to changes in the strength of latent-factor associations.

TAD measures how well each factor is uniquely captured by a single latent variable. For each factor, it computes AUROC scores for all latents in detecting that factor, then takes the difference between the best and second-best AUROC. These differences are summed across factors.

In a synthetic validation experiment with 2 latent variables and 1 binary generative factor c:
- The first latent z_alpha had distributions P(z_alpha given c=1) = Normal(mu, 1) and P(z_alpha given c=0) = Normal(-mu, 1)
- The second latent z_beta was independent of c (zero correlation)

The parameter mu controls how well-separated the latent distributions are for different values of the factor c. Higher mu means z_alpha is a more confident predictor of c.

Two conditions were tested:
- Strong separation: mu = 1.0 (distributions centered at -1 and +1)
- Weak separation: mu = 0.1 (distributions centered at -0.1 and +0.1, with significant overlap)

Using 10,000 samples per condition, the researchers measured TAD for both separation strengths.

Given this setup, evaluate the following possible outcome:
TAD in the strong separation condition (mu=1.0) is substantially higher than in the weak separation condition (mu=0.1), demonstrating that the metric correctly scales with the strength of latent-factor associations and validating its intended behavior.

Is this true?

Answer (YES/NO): YES